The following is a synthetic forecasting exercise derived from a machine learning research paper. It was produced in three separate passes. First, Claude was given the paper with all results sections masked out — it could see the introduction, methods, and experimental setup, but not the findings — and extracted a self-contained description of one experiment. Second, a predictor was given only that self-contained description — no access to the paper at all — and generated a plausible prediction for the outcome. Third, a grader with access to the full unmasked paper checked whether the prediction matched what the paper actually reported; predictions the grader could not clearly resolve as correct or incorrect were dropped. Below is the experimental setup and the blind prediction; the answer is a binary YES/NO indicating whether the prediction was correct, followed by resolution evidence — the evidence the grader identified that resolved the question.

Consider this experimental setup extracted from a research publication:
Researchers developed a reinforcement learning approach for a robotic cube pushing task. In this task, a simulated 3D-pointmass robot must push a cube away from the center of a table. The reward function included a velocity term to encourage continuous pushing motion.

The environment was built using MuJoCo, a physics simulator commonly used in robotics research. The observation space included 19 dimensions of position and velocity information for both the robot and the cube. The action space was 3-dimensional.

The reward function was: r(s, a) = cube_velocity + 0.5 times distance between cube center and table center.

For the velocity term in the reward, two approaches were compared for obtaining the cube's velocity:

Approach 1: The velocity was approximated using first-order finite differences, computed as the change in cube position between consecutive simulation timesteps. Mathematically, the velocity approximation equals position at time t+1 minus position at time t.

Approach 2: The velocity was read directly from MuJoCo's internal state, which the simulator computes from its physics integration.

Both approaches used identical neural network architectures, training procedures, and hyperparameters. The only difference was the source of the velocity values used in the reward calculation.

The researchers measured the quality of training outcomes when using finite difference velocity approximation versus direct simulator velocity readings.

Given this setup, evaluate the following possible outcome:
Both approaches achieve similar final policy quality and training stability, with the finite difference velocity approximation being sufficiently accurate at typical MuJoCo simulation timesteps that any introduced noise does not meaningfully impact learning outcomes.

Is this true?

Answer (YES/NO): NO